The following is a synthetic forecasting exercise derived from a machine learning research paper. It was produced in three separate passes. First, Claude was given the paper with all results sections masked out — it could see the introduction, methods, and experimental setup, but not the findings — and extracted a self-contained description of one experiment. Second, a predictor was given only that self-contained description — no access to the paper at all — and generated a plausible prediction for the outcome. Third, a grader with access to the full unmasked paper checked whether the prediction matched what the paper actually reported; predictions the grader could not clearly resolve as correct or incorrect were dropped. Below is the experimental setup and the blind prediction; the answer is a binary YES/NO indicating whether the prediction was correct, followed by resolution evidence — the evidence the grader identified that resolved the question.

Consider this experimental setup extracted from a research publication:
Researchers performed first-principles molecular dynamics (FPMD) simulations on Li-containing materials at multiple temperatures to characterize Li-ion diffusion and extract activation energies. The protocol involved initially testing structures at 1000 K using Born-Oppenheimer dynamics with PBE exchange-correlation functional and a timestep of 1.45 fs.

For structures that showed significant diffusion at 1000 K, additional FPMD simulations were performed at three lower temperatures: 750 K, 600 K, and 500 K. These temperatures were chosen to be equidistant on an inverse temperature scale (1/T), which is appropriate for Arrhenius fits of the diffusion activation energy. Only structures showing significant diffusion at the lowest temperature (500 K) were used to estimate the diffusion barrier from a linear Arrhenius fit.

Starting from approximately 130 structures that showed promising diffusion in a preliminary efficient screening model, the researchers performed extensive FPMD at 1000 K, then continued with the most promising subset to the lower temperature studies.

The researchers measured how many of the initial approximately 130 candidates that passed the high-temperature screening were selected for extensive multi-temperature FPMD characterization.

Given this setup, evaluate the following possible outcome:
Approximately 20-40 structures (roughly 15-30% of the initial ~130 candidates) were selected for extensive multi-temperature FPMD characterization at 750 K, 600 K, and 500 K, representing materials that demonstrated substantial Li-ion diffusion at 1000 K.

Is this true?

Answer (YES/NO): NO